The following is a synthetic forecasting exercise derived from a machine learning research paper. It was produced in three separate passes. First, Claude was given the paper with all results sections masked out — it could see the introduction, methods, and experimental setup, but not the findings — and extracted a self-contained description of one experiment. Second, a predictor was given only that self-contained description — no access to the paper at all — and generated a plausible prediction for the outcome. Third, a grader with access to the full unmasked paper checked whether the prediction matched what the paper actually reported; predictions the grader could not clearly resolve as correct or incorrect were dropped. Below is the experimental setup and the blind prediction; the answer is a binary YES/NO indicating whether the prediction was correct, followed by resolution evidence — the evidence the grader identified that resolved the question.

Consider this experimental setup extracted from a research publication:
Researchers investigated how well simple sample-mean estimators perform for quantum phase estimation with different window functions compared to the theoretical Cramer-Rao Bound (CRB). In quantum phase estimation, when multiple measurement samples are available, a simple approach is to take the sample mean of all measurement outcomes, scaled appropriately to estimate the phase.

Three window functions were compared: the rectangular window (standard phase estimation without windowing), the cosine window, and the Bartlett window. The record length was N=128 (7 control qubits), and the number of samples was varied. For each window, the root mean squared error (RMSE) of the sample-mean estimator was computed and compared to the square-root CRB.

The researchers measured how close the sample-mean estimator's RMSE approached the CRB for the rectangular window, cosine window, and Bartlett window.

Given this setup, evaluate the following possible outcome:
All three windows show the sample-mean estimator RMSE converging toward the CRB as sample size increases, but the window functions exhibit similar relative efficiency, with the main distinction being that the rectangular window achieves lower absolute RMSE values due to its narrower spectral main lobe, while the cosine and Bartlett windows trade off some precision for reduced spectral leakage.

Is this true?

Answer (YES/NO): NO